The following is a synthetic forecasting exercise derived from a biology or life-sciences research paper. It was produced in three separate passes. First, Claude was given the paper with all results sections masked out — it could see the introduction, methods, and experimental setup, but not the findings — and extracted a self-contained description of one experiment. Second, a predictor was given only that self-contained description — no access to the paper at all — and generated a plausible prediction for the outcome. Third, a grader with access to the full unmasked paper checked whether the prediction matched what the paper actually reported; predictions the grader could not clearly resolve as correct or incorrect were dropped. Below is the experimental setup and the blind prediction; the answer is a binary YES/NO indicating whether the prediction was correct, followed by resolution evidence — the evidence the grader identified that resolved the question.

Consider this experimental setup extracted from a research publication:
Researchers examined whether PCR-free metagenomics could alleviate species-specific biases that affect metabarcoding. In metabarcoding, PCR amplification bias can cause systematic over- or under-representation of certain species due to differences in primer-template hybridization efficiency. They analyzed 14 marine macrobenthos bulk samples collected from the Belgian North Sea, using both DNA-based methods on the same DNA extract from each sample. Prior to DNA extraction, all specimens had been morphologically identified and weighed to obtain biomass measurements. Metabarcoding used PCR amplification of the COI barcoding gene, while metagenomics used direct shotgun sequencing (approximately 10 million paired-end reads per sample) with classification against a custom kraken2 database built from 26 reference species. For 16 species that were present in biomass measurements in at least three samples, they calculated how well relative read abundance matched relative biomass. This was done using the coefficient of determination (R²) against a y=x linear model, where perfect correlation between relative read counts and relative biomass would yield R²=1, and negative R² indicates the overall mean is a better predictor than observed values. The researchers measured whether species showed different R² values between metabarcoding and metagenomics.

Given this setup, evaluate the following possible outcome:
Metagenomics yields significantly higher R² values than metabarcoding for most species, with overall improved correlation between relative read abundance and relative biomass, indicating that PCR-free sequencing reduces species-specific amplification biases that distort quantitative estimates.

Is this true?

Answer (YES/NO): YES